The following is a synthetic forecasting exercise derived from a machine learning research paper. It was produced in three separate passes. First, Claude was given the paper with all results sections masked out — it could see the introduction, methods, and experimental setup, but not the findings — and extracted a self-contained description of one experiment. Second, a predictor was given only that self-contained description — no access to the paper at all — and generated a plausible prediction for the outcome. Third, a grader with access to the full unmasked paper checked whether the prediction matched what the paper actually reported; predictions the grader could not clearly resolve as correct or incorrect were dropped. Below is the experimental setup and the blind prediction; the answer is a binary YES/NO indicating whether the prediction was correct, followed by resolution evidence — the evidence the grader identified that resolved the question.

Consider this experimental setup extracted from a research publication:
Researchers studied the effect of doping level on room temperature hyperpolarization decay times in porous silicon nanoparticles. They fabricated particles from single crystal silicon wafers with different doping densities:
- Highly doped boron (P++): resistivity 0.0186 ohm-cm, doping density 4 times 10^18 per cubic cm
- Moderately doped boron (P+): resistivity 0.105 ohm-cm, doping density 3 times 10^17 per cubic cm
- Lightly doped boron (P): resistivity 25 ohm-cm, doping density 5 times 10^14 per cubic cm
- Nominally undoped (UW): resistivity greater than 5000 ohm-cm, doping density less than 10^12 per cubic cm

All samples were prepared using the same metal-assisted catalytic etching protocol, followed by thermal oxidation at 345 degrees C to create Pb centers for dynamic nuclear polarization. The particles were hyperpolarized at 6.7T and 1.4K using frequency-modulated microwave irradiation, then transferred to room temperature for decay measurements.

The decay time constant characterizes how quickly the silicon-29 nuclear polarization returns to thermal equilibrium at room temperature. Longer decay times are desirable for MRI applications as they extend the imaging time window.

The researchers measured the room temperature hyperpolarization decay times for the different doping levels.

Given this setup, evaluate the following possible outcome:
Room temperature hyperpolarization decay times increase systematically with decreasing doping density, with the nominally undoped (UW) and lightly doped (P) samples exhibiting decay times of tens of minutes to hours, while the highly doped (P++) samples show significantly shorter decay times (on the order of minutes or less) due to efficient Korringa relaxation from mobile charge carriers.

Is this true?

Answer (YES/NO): NO